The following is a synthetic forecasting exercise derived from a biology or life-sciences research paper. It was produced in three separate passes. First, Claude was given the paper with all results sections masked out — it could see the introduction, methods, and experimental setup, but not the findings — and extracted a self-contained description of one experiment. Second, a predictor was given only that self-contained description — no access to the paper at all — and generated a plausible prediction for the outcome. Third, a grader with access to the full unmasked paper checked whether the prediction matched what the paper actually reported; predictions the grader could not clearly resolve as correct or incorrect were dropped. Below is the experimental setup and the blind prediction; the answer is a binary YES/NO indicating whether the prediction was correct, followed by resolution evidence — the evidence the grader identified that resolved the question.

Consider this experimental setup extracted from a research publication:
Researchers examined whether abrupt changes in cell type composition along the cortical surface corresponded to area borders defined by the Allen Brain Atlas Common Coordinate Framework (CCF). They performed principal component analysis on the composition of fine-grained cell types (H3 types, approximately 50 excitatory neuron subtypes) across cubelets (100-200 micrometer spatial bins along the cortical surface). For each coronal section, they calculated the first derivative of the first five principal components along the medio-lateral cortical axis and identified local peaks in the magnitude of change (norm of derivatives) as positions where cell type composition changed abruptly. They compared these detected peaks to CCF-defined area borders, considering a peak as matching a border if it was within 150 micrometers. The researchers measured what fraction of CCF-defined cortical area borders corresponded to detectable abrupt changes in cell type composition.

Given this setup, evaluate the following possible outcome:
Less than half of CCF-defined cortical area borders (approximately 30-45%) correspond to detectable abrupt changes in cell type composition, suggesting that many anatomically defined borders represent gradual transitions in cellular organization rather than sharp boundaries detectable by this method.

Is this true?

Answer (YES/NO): NO